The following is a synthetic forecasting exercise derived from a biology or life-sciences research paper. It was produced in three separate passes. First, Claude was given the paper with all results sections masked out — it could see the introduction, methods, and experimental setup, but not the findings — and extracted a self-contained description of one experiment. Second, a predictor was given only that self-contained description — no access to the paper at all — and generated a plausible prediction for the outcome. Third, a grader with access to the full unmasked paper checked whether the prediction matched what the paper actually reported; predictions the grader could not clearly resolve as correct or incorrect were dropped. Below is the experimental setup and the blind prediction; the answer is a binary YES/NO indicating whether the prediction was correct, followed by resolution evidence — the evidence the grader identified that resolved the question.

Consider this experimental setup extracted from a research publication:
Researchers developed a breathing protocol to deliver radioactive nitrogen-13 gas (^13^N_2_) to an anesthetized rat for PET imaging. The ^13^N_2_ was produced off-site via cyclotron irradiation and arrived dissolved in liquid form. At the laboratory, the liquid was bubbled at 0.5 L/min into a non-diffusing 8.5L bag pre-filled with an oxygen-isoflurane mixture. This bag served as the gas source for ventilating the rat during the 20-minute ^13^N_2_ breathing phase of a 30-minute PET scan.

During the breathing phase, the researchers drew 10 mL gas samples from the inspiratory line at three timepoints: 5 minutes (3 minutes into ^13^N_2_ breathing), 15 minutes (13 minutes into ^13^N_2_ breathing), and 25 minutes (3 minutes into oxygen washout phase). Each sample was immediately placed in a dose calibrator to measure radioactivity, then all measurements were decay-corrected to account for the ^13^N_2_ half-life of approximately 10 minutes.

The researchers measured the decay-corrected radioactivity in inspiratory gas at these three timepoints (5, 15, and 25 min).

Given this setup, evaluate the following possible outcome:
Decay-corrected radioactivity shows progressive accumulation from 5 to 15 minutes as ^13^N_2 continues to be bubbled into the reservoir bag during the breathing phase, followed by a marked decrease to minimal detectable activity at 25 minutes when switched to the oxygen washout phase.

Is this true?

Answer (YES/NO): NO